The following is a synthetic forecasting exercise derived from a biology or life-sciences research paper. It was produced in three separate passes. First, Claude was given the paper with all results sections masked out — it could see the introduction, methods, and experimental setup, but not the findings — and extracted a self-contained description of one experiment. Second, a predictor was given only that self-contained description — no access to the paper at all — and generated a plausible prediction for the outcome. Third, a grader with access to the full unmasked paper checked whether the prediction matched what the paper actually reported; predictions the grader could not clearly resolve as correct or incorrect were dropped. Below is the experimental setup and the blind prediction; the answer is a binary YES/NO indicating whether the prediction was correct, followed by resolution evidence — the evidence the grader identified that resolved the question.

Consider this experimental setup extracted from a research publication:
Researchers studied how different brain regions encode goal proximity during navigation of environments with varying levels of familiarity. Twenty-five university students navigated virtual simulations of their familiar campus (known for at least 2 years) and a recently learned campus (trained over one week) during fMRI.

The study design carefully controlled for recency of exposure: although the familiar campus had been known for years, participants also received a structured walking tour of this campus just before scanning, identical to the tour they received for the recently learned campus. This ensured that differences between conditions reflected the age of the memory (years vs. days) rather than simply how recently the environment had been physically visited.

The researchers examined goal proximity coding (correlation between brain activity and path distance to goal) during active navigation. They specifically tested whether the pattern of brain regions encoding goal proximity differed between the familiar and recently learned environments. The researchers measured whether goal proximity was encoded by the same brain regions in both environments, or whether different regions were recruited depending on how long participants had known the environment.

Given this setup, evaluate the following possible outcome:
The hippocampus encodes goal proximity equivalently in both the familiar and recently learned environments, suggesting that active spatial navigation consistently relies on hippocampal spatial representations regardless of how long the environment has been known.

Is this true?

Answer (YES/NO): NO